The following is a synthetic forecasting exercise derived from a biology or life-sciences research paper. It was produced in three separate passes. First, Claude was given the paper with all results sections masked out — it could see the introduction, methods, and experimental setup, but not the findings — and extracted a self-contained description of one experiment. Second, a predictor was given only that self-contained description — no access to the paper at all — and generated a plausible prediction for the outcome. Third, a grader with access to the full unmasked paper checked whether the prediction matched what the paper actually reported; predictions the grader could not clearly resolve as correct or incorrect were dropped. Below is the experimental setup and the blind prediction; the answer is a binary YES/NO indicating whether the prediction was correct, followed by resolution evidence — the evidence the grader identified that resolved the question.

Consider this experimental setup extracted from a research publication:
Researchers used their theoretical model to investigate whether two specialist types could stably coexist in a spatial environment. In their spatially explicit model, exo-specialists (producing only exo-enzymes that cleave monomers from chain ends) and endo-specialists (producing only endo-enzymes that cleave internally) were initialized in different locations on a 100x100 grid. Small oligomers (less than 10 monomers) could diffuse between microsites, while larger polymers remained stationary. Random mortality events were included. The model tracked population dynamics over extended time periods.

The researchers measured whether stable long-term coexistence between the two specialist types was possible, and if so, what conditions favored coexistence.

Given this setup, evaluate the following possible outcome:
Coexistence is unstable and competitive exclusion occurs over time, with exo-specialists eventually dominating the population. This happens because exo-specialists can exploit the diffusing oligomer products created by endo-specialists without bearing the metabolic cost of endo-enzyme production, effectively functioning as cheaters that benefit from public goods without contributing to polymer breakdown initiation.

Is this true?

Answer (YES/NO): NO